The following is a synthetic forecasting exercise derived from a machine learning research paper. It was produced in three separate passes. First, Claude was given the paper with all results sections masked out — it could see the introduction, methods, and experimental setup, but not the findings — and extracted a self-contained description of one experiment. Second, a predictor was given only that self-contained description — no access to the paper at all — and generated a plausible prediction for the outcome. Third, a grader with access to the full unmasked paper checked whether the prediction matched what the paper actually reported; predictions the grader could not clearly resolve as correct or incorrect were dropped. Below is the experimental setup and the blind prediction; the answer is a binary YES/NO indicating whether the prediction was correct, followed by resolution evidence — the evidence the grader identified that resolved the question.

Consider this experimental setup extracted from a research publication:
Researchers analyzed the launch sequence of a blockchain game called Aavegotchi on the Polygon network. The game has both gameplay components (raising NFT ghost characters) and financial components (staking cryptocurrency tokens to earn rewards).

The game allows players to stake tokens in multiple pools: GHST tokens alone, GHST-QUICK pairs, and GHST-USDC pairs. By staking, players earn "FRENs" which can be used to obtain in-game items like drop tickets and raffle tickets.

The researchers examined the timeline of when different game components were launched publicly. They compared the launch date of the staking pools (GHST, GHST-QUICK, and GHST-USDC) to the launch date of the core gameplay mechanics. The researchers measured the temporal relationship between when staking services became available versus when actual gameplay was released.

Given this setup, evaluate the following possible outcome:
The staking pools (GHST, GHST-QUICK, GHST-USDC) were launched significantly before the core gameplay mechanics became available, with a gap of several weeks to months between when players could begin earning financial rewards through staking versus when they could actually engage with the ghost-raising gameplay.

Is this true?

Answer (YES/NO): YES